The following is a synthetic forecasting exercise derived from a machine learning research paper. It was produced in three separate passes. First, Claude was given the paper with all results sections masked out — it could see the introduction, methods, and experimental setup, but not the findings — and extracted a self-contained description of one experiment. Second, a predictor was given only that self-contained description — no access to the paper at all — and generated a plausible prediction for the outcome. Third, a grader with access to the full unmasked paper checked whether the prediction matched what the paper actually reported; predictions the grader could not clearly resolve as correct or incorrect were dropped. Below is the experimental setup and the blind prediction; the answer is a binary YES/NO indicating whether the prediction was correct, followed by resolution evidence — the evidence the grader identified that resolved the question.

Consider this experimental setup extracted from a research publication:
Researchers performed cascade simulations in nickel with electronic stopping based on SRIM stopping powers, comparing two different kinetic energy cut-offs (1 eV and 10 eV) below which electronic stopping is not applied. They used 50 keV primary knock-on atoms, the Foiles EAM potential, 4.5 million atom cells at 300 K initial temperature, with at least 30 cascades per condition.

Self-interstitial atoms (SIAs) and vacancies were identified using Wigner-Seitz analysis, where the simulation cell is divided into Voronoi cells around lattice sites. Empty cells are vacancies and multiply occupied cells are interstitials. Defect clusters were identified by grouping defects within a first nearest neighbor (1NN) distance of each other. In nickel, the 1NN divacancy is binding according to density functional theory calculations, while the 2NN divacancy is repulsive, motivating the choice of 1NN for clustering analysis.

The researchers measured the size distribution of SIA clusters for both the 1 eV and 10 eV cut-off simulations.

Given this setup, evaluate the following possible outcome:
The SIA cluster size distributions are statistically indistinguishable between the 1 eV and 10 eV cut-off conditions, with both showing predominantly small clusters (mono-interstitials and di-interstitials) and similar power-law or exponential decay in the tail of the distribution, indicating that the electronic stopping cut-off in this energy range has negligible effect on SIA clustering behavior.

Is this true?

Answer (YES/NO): NO